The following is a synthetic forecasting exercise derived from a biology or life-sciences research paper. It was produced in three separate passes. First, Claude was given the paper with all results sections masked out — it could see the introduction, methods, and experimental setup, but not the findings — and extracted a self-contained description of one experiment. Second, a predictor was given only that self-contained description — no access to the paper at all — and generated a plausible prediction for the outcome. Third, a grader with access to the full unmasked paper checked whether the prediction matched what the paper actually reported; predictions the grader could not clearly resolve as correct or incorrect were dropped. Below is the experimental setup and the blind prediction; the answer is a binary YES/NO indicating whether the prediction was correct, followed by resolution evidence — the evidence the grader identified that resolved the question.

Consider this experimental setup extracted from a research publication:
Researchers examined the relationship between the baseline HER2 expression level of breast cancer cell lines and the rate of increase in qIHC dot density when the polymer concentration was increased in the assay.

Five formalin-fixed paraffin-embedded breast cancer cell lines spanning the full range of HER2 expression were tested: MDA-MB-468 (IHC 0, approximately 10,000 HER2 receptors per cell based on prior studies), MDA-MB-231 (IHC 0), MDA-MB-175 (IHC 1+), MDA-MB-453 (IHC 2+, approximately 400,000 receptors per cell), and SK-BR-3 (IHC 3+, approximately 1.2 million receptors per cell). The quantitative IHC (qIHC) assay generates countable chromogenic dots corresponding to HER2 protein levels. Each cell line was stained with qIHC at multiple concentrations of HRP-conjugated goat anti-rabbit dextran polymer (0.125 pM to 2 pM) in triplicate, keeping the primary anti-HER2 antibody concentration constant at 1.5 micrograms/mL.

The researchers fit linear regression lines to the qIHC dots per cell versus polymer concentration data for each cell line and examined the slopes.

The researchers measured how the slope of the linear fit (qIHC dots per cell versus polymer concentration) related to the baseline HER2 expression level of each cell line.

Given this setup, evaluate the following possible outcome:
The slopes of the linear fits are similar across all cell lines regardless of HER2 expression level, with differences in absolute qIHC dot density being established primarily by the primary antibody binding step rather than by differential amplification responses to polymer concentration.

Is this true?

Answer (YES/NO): NO